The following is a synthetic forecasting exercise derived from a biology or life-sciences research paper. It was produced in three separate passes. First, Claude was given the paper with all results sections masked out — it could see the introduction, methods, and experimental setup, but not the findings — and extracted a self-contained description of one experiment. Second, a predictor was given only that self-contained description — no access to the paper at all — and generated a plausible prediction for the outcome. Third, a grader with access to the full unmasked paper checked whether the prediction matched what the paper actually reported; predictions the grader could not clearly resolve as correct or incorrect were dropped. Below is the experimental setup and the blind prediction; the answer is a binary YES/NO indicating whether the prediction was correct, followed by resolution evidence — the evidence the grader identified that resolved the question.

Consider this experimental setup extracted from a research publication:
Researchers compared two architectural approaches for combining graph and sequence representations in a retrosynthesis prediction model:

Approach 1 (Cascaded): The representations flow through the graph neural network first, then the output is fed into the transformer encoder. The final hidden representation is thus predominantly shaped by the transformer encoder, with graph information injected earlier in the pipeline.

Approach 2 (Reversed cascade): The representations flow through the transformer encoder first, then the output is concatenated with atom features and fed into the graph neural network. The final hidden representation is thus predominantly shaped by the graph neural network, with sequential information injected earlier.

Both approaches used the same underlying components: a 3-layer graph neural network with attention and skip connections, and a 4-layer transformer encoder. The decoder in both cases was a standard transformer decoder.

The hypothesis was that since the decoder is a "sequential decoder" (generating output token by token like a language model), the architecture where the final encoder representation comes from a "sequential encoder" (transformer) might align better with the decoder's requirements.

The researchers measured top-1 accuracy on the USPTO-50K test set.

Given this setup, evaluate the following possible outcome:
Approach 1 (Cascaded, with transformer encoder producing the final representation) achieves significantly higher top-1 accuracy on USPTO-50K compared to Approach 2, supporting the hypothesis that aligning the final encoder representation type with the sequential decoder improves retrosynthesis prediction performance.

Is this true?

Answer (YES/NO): YES